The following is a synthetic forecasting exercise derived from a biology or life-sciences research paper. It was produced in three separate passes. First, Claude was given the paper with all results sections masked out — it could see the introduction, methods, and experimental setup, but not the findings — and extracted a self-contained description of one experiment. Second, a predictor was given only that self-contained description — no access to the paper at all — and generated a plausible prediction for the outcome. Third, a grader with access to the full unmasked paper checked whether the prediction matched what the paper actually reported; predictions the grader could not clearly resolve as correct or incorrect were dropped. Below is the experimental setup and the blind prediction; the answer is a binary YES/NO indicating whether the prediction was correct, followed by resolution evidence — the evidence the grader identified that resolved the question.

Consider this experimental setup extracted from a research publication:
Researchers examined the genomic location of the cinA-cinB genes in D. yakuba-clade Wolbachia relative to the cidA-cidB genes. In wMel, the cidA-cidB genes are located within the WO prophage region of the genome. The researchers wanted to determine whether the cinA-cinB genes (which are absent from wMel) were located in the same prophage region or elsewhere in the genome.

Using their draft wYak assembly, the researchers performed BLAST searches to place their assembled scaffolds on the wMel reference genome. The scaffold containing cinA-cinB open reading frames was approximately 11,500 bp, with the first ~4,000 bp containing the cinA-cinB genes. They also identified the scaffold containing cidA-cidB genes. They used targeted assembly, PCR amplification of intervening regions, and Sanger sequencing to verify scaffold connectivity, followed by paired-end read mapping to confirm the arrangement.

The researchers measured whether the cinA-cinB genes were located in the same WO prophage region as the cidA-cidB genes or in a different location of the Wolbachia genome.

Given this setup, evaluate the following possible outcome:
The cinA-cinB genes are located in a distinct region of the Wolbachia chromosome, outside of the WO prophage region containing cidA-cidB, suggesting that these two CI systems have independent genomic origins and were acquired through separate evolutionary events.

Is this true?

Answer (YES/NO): NO